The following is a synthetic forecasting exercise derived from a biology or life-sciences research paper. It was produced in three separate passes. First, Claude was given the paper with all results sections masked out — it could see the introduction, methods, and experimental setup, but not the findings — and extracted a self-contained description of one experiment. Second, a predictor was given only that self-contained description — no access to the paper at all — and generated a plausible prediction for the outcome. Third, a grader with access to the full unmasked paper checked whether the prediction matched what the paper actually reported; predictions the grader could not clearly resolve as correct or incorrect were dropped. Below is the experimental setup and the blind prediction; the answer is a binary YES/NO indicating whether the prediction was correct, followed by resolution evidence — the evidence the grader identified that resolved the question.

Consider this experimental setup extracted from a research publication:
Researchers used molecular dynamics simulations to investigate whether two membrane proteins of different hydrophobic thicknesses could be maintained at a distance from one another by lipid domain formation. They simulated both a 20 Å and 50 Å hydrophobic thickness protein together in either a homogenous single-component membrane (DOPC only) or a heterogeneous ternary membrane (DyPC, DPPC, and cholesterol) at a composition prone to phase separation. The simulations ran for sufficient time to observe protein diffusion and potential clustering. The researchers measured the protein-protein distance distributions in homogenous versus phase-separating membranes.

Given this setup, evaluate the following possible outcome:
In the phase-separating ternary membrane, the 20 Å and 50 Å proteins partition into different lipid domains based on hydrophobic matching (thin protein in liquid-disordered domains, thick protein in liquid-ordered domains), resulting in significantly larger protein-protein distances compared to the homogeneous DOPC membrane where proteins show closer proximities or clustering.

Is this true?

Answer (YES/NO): YES